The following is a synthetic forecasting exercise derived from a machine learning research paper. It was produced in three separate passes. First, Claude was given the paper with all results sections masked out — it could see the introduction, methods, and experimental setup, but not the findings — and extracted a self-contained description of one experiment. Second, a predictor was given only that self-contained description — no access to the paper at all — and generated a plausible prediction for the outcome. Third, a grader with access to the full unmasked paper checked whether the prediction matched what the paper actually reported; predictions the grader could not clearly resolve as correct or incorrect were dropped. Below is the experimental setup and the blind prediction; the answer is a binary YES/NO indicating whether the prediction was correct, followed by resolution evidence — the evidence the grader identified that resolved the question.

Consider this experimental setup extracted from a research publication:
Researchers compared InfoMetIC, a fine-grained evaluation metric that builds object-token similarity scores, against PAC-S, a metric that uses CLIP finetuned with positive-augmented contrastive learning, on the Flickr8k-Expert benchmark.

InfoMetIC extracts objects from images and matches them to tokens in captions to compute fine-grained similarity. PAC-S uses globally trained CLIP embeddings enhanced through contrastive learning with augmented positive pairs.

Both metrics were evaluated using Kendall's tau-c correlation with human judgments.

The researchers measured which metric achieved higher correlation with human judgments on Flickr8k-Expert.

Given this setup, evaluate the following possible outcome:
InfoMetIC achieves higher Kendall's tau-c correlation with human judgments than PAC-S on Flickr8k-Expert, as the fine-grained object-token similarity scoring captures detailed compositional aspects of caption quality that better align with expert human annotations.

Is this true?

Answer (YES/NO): NO